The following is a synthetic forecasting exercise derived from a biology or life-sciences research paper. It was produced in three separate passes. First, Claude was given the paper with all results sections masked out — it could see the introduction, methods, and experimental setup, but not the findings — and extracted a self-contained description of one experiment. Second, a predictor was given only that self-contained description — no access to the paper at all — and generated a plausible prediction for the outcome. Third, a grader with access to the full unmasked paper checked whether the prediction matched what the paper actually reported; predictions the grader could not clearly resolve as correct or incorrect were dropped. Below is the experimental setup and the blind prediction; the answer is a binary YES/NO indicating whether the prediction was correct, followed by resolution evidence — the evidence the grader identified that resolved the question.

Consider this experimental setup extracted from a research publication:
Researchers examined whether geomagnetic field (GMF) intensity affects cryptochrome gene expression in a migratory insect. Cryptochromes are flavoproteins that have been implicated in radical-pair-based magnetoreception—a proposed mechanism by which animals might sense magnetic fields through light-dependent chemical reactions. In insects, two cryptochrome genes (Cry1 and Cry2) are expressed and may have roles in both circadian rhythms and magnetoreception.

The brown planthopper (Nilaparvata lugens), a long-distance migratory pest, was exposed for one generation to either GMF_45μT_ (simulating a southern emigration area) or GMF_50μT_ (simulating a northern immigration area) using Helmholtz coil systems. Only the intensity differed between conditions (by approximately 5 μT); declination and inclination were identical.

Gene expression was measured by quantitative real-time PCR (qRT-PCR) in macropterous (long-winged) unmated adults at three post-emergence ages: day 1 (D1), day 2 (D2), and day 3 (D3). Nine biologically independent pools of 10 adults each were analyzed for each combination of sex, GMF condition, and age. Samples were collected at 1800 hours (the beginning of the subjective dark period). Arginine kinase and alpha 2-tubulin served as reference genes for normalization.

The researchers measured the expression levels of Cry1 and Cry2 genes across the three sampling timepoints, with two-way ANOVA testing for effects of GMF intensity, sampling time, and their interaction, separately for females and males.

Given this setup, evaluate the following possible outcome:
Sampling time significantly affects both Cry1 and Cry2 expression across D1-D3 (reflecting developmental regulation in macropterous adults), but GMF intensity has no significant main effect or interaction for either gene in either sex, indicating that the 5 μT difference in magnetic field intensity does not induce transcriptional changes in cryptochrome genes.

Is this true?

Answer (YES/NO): NO